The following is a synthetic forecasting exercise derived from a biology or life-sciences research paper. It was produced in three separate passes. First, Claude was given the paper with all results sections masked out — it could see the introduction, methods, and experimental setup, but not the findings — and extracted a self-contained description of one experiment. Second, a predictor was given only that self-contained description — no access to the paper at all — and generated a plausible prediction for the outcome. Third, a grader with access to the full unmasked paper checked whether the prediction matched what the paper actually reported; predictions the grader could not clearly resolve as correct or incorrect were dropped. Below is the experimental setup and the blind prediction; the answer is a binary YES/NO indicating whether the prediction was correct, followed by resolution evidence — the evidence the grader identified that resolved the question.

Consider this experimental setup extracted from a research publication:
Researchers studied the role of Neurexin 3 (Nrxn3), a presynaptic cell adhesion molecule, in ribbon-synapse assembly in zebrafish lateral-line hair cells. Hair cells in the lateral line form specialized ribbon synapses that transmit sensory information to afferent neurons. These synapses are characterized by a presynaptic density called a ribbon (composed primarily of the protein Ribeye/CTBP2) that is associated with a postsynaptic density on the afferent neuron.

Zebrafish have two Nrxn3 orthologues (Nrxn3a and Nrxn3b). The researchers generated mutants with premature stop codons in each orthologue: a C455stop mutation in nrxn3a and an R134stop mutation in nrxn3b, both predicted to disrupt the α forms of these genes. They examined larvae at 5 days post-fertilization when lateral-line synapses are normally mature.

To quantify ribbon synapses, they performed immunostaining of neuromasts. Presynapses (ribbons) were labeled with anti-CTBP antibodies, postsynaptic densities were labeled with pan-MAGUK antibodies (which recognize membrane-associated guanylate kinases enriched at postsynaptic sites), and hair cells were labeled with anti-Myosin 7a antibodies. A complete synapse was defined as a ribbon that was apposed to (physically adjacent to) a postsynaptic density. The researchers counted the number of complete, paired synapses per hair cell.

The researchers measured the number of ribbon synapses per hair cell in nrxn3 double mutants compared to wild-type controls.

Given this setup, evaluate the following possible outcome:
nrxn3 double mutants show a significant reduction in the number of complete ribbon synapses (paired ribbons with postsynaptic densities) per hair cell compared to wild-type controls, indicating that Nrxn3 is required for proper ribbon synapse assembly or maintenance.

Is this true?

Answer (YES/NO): YES